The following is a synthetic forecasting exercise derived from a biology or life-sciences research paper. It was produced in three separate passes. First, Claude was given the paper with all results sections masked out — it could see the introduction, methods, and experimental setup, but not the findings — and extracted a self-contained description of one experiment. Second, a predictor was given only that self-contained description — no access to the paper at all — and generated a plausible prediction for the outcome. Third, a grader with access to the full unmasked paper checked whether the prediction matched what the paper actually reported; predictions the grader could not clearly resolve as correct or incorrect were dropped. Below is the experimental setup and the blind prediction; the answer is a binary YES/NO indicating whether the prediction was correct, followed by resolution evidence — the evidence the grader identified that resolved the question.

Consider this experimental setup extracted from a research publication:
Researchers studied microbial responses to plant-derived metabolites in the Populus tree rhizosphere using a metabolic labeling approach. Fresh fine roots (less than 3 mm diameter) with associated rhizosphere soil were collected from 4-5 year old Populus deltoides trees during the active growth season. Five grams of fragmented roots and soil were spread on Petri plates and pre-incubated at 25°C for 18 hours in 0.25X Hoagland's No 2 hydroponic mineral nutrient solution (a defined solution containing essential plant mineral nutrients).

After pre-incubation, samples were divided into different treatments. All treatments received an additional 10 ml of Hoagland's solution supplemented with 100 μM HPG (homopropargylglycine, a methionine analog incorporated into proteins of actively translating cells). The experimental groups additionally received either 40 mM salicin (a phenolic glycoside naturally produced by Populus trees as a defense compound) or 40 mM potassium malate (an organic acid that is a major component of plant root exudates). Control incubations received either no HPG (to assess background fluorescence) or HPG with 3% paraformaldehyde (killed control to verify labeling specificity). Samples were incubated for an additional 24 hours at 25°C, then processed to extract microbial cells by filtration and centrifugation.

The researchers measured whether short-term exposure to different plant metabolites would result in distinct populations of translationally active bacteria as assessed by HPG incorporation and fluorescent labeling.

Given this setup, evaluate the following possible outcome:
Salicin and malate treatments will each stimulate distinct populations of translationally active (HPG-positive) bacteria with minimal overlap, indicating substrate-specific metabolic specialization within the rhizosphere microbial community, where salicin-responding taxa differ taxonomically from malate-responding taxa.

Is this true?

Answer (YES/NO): NO